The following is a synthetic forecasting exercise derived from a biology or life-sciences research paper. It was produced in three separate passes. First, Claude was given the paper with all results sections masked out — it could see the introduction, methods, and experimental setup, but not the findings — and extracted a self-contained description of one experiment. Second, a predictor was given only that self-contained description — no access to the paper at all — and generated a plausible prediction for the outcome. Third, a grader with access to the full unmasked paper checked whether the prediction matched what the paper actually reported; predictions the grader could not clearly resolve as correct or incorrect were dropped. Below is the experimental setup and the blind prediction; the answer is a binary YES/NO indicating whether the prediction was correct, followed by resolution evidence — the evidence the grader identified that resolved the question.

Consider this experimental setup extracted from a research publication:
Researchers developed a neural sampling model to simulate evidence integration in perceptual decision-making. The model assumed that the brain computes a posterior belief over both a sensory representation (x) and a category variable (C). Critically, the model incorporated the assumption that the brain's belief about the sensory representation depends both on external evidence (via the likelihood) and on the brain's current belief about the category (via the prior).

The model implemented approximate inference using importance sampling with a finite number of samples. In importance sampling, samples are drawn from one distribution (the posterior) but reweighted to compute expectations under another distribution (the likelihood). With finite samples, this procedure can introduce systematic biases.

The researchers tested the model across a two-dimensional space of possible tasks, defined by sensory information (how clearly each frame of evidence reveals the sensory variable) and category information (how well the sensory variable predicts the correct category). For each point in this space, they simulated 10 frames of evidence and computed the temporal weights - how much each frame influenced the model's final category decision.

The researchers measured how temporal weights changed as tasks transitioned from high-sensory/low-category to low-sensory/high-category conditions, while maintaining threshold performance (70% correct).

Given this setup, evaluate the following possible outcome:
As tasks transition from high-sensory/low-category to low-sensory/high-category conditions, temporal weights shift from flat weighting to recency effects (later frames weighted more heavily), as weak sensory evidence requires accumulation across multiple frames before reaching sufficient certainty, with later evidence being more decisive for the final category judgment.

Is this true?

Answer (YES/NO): NO